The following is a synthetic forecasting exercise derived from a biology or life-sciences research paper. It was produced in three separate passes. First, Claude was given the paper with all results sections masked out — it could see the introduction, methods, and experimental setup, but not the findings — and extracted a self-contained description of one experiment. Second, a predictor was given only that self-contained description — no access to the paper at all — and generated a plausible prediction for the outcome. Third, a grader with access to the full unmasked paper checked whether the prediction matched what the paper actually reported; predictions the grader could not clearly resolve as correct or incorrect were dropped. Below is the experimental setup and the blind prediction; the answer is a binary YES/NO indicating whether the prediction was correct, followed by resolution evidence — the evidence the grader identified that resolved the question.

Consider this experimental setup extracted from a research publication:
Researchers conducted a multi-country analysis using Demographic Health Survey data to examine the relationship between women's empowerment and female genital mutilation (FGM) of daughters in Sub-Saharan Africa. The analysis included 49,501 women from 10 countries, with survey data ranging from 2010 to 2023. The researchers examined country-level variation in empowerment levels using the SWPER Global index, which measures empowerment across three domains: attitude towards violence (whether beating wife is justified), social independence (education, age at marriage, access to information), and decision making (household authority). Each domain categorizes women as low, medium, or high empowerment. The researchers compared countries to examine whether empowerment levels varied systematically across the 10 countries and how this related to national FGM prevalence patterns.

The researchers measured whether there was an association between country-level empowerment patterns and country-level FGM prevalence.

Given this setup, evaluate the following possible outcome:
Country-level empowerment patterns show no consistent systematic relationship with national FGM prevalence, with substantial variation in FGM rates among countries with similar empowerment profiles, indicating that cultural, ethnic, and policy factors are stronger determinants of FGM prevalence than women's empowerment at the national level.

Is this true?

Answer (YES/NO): NO